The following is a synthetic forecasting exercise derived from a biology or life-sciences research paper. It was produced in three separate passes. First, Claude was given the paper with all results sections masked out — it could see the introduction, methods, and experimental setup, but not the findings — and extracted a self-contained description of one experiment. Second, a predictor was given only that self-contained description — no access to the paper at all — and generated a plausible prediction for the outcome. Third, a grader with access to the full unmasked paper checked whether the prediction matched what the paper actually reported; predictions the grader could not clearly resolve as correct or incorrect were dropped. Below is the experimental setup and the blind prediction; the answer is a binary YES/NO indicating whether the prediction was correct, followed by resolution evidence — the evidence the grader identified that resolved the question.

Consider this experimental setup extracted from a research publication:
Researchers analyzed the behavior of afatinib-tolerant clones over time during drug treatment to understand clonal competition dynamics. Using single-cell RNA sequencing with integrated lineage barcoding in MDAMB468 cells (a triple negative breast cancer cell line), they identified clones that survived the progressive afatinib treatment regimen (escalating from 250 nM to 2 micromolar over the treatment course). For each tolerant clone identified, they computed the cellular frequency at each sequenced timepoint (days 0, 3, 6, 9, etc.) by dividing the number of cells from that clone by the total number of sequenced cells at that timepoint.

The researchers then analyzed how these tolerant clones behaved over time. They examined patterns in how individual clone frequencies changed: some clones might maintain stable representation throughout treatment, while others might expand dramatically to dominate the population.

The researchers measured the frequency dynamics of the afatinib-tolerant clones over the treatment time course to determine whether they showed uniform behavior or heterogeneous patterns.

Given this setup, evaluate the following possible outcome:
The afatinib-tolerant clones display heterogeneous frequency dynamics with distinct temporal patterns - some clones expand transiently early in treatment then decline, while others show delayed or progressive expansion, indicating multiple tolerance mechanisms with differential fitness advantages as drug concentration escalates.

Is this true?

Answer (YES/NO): NO